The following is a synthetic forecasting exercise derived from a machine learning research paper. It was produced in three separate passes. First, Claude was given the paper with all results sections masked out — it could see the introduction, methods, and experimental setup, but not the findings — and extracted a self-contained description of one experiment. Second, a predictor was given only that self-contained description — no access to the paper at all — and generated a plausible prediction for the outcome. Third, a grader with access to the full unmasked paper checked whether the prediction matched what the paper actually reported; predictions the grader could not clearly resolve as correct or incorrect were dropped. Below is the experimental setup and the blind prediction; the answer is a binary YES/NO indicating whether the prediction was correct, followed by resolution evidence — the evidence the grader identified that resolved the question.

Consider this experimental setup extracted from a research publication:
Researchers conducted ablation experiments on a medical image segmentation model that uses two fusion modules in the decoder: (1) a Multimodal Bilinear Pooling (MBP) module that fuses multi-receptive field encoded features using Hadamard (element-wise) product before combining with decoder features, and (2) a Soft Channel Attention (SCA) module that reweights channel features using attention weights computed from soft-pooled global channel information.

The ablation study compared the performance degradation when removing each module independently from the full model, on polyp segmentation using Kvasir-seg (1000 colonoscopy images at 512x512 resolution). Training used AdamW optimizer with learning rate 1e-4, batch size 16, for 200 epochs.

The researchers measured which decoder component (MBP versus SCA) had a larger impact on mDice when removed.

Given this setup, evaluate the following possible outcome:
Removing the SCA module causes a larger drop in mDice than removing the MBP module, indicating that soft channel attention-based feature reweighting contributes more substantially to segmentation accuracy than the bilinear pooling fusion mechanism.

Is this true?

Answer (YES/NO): NO